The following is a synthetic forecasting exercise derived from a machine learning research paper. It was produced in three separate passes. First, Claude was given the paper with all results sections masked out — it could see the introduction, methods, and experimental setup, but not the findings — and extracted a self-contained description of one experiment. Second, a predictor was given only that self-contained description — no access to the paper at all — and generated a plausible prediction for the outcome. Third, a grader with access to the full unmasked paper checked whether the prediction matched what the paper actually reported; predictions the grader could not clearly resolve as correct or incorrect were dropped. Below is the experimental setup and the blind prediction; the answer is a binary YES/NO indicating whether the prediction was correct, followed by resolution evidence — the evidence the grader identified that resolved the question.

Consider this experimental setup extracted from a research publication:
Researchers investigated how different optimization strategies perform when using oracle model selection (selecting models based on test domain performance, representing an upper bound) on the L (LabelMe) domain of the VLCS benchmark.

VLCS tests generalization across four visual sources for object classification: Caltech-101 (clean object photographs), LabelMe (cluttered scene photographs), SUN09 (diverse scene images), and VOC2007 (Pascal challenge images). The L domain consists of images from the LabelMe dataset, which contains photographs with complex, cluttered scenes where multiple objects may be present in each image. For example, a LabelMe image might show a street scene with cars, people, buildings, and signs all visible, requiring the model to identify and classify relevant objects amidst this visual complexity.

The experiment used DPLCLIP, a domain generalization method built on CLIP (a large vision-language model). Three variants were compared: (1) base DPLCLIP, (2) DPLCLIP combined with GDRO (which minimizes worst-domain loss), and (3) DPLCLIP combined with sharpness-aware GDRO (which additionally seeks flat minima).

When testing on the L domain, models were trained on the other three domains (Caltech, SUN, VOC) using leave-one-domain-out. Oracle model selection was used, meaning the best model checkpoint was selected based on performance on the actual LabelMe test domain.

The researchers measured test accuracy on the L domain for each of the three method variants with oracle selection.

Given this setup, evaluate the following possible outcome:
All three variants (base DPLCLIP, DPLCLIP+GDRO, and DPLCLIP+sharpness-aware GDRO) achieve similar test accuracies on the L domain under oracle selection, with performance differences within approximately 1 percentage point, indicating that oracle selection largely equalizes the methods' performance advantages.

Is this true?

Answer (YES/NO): YES